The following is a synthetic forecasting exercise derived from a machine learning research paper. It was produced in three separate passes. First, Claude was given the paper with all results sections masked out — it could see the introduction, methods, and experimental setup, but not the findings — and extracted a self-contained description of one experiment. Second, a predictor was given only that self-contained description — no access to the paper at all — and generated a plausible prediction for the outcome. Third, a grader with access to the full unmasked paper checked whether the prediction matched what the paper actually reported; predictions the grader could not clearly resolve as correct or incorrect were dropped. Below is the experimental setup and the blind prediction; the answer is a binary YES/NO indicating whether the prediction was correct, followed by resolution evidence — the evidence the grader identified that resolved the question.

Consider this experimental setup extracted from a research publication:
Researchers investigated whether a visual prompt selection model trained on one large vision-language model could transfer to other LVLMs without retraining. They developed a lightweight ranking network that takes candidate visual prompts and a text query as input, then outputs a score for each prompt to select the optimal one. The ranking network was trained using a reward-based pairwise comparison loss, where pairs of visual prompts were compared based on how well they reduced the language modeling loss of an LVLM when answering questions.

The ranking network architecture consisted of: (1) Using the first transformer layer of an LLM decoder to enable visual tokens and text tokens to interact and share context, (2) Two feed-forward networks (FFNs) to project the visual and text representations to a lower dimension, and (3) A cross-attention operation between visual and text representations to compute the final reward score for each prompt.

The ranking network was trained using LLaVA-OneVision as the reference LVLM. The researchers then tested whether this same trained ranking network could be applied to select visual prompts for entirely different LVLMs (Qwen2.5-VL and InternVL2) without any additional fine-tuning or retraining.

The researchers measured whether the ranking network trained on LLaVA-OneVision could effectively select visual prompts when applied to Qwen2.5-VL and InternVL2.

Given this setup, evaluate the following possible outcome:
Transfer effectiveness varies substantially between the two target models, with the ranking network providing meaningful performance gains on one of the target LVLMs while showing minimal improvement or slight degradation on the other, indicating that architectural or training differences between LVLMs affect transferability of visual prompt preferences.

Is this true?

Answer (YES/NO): NO